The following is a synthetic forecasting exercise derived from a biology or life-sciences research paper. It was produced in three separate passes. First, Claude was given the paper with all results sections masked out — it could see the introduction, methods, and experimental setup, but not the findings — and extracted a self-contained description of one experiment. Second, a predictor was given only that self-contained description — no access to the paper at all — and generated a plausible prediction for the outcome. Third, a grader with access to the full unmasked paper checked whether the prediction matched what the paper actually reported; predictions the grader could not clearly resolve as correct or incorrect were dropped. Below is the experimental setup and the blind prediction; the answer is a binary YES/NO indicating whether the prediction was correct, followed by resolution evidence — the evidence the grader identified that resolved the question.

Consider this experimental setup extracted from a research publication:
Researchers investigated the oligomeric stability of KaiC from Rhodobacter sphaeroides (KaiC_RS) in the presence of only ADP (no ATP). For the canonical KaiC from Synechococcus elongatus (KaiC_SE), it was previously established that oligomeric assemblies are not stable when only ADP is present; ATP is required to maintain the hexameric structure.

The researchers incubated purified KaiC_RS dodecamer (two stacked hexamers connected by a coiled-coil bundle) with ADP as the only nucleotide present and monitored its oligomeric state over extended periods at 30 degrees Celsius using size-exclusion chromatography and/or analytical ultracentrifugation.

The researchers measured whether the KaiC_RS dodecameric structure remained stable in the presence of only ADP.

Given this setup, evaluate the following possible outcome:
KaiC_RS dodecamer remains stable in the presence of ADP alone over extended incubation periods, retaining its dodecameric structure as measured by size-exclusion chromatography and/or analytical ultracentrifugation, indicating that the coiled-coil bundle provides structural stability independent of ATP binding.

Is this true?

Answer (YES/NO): YES